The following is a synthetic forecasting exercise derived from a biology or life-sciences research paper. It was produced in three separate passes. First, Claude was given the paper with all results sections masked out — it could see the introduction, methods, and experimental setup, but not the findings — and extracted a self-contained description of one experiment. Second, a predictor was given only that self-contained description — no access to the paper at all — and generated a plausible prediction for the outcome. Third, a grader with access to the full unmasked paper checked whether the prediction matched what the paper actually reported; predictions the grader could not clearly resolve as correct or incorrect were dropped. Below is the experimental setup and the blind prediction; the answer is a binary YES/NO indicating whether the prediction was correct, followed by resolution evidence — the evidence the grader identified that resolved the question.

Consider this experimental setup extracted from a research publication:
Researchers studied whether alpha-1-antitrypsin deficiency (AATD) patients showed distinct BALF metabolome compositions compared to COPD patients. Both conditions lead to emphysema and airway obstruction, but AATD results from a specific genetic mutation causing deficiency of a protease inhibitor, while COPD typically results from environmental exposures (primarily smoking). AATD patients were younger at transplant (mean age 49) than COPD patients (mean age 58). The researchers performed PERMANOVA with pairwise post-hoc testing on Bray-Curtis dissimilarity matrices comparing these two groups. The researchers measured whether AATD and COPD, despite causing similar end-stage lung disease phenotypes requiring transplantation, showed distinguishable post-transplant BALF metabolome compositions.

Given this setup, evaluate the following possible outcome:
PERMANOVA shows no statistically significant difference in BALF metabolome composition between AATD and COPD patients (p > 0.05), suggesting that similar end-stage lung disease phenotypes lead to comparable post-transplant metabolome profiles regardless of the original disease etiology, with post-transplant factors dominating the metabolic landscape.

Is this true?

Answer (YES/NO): NO